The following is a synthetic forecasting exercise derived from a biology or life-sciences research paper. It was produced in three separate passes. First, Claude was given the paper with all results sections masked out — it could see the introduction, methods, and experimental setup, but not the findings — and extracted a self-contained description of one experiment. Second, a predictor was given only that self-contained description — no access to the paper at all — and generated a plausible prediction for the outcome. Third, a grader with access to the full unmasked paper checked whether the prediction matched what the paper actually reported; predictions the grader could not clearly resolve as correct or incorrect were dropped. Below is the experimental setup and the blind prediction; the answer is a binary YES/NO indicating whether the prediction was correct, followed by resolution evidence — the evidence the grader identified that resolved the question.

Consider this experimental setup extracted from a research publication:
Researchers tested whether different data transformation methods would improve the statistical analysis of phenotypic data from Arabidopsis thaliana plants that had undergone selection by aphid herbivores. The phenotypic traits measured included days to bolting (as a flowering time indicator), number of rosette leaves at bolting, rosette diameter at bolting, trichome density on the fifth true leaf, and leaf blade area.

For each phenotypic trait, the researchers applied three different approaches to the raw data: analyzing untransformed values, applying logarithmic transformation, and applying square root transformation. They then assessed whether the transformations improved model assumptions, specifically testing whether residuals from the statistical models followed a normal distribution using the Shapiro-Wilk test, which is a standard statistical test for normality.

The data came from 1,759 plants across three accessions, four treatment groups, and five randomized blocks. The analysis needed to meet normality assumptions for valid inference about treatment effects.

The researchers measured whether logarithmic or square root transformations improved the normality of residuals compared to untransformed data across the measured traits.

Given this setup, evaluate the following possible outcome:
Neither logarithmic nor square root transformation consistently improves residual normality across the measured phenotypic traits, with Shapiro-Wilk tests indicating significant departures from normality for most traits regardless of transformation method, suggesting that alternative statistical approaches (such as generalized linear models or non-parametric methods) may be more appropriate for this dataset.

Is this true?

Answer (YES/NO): NO